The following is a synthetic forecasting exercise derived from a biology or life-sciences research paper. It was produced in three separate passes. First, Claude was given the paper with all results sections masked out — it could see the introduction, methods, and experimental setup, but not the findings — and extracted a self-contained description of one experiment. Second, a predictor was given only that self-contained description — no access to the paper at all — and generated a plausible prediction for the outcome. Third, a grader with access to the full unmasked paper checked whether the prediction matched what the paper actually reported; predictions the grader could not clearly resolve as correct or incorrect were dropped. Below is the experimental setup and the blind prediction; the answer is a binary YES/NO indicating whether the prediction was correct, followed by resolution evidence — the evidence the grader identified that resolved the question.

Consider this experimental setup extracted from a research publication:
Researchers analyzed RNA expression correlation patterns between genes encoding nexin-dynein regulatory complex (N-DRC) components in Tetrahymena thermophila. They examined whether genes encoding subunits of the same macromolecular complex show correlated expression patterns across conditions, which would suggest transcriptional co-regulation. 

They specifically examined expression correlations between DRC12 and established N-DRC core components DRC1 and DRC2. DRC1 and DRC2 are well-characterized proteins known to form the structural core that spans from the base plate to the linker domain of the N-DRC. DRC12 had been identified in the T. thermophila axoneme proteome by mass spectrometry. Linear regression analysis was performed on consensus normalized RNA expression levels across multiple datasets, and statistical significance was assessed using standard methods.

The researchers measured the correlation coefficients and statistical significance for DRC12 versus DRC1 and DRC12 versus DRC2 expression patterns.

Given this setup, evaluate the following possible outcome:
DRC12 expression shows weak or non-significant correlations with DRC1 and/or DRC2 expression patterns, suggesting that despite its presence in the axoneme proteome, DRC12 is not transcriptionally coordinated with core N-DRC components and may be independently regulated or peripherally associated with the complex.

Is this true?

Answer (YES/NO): NO